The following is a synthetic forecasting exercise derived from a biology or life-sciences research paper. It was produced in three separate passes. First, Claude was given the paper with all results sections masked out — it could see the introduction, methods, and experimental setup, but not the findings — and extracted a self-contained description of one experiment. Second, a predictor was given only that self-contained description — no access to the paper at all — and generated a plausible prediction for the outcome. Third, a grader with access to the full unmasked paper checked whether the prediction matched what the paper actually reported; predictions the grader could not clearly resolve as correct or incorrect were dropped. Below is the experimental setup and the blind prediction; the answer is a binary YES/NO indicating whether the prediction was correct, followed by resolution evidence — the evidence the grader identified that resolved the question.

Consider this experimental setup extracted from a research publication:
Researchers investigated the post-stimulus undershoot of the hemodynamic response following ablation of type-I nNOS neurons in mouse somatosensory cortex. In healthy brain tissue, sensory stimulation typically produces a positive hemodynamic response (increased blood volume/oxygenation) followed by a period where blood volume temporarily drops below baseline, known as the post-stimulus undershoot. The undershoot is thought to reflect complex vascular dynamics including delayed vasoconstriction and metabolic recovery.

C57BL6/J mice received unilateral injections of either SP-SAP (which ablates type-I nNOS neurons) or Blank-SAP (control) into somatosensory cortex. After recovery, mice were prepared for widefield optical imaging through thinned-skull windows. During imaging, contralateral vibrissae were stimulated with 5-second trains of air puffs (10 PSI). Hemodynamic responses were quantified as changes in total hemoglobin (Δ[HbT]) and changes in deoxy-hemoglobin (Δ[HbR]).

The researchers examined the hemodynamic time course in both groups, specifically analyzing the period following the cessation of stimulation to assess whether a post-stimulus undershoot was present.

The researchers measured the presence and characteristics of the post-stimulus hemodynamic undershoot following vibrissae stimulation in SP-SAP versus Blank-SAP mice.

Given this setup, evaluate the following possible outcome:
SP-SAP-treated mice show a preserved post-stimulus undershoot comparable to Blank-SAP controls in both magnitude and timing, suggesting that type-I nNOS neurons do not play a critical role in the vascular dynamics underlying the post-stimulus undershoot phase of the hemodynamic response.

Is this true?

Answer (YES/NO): NO